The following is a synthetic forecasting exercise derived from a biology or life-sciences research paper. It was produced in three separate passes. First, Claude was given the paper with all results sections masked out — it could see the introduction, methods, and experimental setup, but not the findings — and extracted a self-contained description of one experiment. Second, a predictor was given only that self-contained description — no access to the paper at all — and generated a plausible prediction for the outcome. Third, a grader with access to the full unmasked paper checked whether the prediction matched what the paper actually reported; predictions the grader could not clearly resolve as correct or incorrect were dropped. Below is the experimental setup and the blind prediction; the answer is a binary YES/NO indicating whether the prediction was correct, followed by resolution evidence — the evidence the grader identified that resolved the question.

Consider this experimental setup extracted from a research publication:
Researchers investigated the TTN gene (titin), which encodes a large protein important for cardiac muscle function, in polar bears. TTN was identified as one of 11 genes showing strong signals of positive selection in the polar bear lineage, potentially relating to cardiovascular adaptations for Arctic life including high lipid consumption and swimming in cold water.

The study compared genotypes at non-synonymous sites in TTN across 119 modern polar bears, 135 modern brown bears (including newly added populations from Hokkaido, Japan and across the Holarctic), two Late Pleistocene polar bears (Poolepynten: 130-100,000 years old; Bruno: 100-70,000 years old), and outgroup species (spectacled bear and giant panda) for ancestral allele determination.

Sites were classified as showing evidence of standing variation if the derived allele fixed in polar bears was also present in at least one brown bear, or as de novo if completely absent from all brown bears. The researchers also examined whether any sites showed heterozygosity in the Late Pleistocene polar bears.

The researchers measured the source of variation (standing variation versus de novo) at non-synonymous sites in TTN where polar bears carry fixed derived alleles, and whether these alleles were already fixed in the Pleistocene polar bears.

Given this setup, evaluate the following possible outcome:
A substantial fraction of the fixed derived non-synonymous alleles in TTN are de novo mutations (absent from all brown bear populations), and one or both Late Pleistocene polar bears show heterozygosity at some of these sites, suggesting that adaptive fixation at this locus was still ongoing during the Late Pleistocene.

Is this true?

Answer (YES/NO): NO